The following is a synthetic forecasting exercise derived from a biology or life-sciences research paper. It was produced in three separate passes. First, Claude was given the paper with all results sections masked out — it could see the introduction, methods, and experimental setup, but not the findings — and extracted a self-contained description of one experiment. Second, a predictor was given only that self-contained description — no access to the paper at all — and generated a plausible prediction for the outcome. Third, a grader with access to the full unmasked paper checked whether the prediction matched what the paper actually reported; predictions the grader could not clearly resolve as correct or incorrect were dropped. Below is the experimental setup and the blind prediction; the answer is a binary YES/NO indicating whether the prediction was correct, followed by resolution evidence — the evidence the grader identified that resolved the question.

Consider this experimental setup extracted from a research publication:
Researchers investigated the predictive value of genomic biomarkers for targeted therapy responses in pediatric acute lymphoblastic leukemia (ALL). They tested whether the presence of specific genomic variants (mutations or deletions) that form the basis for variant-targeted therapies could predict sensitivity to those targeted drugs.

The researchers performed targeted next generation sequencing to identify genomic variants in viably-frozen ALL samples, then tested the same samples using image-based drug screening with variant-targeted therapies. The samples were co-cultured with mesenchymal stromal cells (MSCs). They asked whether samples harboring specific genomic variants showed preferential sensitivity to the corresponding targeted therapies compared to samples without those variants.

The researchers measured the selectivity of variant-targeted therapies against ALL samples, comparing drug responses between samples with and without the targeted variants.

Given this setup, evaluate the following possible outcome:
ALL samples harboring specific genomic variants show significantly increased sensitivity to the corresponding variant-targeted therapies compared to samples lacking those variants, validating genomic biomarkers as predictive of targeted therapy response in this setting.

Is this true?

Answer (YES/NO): NO